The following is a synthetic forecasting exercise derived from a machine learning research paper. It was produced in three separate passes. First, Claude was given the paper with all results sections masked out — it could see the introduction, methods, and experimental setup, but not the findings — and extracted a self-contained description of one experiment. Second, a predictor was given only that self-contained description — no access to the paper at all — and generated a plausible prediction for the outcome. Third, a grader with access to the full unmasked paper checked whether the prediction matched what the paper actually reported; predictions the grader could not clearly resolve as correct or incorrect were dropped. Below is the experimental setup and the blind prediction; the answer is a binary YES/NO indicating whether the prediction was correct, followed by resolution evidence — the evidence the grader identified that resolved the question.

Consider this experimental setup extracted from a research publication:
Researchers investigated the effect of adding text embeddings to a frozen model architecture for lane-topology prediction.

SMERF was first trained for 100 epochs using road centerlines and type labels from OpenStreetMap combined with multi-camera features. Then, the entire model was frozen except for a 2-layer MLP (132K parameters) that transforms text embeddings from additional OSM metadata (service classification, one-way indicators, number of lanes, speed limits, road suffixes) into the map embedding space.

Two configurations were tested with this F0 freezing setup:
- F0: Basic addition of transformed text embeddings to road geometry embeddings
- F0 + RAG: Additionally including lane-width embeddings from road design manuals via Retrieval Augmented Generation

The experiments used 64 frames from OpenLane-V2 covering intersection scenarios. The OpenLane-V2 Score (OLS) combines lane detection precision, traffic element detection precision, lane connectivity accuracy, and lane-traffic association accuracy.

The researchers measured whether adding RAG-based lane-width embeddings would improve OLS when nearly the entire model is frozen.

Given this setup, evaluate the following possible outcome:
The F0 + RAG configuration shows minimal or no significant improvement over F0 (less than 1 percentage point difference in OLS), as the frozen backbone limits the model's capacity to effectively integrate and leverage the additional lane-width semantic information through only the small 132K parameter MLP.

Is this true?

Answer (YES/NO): YES